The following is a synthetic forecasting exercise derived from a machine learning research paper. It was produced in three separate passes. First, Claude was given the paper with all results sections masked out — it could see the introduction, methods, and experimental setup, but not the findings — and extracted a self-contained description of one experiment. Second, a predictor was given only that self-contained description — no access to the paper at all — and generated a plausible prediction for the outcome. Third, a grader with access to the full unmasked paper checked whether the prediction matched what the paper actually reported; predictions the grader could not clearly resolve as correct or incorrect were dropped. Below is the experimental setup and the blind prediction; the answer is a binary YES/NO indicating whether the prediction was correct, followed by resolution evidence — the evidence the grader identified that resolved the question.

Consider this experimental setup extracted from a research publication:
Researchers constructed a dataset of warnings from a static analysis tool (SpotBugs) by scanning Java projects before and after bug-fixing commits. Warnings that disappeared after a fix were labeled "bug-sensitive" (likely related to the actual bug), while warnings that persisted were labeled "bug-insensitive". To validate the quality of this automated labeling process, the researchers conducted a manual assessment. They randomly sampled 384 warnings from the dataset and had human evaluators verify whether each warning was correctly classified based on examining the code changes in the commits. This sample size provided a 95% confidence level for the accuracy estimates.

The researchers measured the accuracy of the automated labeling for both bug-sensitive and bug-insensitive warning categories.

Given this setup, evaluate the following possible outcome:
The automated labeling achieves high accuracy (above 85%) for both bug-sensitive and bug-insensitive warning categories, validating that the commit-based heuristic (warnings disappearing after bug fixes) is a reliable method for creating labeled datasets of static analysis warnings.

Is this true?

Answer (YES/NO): YES